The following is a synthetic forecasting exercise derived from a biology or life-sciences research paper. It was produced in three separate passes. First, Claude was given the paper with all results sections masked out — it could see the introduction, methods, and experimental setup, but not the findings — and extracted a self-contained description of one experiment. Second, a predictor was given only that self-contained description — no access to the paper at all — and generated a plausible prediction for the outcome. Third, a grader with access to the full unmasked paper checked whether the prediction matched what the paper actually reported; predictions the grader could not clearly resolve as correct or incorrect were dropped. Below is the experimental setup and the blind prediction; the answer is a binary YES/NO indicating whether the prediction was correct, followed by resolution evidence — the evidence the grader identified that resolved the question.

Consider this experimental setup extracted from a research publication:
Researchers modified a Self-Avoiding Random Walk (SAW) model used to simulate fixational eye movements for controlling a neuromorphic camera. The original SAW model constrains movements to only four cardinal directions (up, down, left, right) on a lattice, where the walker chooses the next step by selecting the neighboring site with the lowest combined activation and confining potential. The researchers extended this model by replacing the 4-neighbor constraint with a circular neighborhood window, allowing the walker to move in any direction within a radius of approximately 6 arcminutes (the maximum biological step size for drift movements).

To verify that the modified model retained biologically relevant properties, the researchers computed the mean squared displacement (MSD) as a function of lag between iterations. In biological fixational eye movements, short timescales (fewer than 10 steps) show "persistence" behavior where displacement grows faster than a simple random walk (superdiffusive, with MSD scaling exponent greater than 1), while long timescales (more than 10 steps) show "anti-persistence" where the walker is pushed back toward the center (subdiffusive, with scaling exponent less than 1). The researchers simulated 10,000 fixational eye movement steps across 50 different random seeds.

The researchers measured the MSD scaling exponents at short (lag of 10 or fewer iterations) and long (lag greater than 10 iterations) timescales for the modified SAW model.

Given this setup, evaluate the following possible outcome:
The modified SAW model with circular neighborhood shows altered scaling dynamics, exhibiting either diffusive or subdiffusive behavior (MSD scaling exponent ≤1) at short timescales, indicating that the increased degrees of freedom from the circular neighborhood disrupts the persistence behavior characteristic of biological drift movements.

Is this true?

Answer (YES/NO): NO